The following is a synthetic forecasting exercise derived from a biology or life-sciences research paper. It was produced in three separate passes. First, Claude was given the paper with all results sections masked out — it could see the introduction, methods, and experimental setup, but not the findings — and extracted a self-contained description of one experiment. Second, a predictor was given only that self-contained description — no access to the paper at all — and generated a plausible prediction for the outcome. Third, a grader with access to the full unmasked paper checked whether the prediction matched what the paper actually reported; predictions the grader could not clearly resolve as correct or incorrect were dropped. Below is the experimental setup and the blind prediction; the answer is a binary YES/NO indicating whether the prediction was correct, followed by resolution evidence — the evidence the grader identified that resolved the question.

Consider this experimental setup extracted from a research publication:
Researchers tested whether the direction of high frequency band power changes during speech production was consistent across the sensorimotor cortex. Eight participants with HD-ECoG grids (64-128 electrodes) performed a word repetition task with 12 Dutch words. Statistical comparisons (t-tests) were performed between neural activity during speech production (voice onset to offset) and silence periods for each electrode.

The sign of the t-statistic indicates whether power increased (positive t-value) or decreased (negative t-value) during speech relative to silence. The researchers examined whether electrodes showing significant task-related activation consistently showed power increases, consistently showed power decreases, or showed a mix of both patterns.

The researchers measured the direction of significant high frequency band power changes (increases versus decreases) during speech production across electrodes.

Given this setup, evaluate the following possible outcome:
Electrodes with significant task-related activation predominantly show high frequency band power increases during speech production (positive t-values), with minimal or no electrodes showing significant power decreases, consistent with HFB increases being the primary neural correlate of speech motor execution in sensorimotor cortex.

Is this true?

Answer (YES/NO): YES